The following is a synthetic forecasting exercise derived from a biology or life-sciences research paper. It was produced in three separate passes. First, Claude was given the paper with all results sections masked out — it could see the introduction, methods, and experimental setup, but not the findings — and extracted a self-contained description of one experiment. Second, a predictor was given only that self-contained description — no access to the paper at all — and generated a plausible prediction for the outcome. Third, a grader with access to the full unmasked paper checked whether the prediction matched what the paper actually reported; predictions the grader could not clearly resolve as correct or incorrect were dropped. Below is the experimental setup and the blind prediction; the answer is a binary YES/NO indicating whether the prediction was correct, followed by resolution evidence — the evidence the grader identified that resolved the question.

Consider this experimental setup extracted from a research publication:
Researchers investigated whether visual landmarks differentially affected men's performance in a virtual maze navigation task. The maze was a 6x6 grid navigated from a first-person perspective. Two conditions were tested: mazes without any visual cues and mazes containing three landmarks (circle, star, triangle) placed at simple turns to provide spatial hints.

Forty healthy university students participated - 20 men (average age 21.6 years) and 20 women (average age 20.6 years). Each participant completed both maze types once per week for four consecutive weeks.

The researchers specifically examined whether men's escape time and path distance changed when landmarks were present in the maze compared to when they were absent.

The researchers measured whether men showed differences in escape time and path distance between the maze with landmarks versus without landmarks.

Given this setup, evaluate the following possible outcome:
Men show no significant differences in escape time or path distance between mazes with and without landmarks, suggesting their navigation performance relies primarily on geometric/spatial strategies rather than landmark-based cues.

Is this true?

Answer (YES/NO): YES